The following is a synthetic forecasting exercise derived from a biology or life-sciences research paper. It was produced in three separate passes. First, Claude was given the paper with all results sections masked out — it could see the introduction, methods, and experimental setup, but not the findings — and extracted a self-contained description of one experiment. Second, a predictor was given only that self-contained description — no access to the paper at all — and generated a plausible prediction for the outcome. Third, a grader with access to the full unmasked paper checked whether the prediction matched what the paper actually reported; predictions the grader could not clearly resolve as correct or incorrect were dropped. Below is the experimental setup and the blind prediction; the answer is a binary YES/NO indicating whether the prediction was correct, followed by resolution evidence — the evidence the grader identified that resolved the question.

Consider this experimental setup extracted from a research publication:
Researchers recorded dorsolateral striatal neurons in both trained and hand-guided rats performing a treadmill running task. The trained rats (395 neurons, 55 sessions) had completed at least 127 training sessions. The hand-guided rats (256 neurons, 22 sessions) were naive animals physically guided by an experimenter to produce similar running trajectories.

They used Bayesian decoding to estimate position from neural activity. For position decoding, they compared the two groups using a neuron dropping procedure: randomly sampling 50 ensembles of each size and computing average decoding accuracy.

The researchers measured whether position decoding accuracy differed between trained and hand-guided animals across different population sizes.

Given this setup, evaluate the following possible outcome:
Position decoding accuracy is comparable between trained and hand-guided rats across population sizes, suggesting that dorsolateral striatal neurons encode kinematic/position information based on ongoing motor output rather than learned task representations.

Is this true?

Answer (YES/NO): YES